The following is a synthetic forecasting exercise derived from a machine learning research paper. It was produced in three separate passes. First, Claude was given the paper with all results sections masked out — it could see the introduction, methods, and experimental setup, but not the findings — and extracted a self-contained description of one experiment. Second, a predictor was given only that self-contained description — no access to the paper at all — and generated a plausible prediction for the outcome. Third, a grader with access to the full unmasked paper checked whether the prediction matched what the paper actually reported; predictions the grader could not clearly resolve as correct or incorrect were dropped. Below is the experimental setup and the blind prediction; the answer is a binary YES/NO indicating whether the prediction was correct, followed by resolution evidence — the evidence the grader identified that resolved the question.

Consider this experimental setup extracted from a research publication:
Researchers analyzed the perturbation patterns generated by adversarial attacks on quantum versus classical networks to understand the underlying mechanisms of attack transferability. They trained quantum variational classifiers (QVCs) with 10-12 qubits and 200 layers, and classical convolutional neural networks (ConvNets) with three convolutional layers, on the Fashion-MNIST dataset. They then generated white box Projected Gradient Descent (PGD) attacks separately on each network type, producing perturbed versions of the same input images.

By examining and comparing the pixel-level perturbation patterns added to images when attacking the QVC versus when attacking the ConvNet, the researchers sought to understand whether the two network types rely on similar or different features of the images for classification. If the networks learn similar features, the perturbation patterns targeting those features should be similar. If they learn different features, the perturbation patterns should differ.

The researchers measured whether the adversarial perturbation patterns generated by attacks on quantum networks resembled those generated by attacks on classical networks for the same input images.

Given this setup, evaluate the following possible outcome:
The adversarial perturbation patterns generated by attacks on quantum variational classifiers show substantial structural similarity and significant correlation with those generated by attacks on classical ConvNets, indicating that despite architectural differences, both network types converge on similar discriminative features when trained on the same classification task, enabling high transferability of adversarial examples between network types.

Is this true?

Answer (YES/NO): NO